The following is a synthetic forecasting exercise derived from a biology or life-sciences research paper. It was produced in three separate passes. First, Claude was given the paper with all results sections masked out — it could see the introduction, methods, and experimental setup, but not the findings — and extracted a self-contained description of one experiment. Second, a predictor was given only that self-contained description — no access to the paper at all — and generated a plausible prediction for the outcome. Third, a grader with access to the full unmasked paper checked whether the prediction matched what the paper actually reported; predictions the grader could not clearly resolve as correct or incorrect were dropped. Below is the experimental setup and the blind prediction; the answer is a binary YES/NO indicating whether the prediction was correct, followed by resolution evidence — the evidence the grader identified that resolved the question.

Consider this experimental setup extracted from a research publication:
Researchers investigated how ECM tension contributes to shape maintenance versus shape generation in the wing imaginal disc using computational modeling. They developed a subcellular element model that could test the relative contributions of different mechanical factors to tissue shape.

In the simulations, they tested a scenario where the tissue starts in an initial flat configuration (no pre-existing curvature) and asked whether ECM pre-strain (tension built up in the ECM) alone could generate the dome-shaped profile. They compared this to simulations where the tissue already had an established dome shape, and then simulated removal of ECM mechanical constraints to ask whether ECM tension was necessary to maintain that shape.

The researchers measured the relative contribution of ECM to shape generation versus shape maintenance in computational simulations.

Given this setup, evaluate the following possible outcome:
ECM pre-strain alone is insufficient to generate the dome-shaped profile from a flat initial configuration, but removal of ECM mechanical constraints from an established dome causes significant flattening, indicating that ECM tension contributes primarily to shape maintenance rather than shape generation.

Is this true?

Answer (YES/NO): YES